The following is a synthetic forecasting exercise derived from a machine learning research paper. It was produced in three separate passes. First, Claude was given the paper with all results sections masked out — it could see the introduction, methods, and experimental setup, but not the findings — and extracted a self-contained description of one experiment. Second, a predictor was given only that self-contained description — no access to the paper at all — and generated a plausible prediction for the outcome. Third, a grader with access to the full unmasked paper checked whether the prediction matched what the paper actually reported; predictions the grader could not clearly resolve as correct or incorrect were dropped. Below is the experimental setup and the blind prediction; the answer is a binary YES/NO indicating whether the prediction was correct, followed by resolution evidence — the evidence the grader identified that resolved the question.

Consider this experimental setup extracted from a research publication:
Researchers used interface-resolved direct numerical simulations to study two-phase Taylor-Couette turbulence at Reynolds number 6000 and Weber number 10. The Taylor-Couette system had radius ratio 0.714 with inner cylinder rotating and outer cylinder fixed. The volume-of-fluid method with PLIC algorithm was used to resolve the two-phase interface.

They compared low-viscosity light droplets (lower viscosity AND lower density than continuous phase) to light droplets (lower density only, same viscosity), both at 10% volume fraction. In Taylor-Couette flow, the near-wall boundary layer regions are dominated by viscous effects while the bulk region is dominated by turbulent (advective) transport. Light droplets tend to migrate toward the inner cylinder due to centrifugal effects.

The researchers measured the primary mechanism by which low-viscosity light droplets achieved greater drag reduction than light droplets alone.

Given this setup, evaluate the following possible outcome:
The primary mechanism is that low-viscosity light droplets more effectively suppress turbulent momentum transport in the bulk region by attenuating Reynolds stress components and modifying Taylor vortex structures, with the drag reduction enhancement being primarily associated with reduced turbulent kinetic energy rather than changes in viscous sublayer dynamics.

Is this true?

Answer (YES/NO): NO